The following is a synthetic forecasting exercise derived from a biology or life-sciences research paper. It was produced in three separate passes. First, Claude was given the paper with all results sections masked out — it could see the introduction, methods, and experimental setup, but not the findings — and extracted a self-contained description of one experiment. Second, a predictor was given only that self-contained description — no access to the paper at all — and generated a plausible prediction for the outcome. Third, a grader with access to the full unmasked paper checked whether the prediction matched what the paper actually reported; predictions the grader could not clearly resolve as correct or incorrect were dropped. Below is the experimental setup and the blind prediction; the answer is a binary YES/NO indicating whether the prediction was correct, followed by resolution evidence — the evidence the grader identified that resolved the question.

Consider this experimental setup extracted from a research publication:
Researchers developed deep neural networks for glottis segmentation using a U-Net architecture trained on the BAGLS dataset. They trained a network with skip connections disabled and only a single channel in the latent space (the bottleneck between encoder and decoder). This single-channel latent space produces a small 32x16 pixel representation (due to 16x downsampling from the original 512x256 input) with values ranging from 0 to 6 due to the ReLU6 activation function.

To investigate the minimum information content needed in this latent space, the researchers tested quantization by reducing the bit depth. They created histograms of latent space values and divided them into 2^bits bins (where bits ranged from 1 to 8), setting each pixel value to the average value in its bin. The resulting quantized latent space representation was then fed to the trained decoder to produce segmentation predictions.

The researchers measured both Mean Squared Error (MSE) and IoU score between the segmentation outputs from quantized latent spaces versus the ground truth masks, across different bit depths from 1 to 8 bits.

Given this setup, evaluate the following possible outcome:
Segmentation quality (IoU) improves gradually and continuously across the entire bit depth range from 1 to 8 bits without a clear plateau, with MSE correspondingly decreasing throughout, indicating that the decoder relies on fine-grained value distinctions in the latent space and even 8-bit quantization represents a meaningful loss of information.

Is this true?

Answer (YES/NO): NO